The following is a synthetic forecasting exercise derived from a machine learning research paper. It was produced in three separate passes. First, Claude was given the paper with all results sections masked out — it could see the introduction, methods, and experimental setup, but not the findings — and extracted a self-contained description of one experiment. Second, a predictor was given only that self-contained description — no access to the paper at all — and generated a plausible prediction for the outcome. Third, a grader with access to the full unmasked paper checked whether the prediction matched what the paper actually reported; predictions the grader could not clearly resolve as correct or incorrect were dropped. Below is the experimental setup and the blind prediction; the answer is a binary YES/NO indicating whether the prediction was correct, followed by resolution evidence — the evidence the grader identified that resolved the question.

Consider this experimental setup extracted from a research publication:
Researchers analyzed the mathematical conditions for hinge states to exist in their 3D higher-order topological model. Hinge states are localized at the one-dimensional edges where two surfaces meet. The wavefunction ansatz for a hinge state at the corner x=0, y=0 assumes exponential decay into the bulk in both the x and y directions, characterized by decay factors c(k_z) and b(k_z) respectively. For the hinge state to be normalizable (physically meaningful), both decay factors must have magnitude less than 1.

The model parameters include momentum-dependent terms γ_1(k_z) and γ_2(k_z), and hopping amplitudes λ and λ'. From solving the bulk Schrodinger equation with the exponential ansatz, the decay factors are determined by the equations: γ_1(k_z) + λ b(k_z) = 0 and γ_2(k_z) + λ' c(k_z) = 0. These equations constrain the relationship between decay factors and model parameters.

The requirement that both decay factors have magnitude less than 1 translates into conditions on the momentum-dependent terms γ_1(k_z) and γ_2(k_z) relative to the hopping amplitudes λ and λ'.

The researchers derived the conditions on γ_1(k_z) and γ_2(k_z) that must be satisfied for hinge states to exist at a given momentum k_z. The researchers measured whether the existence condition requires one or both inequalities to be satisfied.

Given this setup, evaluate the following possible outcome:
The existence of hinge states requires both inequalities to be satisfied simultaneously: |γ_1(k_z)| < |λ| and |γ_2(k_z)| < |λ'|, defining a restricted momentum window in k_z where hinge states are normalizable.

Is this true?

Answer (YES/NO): YES